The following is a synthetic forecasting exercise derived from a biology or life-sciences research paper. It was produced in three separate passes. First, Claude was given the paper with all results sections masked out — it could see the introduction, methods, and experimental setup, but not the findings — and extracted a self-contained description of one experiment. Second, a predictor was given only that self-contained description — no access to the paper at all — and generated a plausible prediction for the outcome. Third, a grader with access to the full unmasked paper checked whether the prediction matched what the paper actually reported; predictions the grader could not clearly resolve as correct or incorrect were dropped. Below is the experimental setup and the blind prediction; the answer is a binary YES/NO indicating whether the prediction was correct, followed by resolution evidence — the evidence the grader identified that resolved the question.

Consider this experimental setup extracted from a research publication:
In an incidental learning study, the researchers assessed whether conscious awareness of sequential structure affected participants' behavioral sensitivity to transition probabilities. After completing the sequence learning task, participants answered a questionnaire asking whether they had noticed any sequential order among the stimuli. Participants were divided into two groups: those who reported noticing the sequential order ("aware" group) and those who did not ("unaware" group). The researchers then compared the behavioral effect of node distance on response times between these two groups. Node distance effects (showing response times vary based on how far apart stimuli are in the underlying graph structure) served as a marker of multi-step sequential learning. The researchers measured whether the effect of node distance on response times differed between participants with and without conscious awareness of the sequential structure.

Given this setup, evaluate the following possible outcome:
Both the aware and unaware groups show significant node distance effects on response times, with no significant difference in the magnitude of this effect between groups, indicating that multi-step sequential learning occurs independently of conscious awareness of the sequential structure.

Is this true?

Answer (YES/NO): YES